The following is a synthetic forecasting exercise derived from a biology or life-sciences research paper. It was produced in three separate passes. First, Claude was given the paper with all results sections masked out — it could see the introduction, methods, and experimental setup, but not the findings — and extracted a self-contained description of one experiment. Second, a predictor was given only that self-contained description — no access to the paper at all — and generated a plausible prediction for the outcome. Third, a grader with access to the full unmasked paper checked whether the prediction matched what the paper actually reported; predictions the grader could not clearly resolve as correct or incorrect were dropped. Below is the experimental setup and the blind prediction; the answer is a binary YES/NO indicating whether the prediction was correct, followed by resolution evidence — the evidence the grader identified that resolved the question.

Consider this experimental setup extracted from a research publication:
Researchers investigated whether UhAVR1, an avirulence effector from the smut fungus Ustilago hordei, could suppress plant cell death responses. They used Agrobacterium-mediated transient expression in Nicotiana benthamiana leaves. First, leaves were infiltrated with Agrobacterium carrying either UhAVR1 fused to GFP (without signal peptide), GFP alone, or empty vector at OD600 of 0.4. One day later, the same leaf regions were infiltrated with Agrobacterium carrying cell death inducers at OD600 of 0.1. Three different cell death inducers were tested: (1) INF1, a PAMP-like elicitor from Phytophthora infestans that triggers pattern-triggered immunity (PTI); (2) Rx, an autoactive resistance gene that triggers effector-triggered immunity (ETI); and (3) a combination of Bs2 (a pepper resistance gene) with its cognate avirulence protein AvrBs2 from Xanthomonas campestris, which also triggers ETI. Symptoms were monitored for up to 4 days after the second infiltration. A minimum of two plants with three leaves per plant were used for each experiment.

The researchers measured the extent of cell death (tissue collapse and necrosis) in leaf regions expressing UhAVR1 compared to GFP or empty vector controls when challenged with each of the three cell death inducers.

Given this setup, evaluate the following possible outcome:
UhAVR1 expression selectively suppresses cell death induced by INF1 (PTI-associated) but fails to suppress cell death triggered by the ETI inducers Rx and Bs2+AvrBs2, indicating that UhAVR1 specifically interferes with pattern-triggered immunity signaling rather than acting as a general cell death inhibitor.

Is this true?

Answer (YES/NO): NO